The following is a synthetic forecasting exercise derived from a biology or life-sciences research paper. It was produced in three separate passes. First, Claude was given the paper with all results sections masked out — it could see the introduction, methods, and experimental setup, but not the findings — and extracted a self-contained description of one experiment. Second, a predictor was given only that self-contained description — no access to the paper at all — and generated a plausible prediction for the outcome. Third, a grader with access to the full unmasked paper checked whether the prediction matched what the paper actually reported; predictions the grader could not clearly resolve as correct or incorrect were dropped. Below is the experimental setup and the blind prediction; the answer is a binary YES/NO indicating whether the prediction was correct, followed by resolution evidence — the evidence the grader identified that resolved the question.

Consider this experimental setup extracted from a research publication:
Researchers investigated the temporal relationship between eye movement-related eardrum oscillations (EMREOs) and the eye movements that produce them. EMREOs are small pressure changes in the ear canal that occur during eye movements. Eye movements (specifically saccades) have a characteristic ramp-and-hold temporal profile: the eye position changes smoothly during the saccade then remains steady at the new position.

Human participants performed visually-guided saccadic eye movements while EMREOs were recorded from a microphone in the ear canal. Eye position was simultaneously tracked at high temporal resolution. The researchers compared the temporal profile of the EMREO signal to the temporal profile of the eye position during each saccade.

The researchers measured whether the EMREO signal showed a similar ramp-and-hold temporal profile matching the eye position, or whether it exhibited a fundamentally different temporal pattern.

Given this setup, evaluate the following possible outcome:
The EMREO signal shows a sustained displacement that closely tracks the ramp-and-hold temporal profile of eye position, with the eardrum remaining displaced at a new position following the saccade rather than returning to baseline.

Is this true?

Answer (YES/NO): NO